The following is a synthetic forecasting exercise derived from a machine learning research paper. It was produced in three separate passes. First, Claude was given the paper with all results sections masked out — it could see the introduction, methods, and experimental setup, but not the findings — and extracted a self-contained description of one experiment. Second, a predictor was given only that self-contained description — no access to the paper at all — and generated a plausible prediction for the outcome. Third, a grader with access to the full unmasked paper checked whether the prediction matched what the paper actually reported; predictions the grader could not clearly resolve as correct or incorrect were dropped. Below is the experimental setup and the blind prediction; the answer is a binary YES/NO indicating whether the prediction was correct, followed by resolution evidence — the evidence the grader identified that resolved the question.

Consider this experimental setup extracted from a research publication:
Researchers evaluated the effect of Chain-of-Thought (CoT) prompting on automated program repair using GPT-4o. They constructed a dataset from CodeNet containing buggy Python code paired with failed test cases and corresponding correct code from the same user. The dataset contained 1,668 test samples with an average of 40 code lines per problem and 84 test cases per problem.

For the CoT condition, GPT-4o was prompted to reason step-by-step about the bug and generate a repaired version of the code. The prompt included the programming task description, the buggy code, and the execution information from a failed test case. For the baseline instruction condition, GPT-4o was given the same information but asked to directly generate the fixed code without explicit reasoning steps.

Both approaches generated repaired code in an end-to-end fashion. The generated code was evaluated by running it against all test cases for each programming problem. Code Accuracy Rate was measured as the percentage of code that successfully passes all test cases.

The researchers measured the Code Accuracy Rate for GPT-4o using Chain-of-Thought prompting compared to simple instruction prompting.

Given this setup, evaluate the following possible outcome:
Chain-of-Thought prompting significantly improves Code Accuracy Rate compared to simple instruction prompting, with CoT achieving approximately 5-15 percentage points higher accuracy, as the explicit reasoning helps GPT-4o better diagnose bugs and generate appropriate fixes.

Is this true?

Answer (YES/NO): NO